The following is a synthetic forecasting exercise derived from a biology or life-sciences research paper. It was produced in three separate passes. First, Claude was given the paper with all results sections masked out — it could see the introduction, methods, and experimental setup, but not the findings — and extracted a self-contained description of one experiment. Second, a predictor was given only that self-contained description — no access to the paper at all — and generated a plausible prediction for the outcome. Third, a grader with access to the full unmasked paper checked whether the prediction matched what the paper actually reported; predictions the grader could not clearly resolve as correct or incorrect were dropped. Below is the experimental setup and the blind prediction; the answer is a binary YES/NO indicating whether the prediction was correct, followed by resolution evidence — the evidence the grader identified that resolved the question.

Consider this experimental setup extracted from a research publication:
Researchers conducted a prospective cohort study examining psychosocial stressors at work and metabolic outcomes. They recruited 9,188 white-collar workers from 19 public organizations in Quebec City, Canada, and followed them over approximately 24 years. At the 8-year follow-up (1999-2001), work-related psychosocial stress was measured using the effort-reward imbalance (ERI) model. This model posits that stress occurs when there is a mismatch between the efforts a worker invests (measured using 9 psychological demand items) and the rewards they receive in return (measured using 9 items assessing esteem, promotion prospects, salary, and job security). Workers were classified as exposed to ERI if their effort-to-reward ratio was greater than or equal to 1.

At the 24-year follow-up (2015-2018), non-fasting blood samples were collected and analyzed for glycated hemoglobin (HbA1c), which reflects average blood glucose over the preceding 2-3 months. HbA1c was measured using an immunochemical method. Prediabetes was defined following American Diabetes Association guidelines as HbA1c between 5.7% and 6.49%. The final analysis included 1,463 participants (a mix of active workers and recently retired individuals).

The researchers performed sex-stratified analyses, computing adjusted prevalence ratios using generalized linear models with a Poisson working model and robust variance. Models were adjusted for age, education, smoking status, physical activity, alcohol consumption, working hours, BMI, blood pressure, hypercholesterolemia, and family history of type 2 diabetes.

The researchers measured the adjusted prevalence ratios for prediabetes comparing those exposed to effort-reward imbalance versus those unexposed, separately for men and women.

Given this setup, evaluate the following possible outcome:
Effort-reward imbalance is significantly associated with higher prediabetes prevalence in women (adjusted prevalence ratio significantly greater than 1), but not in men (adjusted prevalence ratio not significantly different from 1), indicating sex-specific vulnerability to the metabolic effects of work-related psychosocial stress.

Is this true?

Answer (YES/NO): YES